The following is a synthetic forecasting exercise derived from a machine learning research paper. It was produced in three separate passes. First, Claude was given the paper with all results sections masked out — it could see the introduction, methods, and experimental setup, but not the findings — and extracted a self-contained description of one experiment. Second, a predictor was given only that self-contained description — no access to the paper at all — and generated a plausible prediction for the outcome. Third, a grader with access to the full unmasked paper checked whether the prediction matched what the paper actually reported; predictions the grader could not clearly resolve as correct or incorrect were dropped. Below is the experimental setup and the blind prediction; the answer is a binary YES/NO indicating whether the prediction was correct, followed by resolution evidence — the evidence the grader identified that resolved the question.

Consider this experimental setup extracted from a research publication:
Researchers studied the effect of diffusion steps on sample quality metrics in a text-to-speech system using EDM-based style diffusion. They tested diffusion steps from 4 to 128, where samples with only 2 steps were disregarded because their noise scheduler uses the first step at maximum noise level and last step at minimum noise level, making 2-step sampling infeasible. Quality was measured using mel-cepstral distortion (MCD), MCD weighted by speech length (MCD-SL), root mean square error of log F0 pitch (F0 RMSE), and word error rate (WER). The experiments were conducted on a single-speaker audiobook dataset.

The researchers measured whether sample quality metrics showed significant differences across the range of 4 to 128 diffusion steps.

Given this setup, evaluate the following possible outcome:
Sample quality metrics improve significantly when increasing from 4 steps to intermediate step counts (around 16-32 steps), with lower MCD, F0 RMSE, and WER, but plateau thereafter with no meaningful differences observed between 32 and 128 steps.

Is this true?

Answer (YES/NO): NO